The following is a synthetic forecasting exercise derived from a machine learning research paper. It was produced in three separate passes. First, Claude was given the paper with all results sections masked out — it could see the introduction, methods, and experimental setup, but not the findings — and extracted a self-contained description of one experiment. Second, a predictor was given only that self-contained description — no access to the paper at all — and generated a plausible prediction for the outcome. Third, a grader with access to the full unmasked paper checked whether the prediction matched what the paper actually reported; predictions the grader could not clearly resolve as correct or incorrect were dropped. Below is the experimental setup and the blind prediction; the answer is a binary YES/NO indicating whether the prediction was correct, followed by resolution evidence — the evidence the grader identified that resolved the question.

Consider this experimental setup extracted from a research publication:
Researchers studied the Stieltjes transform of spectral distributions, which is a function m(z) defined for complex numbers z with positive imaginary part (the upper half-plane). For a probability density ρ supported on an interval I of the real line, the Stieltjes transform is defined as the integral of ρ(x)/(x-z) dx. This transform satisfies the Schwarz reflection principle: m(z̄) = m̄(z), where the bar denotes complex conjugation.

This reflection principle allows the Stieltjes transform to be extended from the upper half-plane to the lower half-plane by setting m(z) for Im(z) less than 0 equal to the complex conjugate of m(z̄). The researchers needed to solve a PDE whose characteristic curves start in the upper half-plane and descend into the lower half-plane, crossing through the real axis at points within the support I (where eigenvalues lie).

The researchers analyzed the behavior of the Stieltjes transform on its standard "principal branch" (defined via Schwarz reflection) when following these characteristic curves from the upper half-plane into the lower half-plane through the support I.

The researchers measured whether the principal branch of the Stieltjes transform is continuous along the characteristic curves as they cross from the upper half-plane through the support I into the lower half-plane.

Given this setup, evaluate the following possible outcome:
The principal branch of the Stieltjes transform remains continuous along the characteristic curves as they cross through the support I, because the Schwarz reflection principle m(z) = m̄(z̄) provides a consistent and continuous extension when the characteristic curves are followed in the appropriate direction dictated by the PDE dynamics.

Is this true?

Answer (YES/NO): NO